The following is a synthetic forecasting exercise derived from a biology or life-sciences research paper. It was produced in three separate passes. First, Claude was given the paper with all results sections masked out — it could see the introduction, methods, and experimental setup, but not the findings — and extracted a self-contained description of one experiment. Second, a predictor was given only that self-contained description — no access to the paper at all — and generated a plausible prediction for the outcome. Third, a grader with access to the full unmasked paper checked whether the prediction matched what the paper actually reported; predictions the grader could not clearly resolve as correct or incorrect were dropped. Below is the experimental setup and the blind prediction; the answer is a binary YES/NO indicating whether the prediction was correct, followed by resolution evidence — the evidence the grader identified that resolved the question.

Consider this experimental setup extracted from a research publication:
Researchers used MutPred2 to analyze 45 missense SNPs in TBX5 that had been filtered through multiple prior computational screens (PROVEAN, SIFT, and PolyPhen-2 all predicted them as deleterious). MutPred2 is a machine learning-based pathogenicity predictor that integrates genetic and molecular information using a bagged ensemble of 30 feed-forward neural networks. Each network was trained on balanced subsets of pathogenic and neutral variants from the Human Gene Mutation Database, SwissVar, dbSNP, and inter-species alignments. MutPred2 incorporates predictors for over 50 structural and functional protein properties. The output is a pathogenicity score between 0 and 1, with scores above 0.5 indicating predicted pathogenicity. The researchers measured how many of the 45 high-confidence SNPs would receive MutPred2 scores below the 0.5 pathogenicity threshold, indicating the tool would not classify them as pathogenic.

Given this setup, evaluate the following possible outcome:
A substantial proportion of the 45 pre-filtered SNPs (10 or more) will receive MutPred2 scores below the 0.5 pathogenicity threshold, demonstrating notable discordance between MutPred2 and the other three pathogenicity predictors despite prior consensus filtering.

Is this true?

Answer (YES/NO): NO